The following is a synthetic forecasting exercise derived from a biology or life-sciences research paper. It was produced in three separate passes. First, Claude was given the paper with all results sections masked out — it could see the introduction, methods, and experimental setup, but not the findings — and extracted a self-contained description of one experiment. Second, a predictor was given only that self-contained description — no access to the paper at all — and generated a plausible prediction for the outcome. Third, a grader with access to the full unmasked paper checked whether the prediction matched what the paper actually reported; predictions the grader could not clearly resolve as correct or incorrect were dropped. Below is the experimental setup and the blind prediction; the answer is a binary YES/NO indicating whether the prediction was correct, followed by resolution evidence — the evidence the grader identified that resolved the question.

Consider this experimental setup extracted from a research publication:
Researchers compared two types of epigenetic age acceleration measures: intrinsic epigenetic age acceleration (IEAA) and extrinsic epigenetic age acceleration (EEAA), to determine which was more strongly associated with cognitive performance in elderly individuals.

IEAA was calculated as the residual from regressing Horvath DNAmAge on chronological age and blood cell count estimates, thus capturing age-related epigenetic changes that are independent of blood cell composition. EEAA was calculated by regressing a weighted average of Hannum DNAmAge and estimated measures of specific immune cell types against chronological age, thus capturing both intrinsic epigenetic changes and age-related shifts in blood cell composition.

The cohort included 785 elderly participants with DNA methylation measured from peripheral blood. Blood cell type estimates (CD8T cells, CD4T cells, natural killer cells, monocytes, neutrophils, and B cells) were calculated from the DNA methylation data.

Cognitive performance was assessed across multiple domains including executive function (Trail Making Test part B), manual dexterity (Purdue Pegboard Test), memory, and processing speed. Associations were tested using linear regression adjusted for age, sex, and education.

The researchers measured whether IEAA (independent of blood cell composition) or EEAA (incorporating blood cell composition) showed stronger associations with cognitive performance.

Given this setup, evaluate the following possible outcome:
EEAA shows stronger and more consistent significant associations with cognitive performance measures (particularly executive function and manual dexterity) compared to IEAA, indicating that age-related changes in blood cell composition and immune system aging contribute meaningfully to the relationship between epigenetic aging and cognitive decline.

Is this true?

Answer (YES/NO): NO